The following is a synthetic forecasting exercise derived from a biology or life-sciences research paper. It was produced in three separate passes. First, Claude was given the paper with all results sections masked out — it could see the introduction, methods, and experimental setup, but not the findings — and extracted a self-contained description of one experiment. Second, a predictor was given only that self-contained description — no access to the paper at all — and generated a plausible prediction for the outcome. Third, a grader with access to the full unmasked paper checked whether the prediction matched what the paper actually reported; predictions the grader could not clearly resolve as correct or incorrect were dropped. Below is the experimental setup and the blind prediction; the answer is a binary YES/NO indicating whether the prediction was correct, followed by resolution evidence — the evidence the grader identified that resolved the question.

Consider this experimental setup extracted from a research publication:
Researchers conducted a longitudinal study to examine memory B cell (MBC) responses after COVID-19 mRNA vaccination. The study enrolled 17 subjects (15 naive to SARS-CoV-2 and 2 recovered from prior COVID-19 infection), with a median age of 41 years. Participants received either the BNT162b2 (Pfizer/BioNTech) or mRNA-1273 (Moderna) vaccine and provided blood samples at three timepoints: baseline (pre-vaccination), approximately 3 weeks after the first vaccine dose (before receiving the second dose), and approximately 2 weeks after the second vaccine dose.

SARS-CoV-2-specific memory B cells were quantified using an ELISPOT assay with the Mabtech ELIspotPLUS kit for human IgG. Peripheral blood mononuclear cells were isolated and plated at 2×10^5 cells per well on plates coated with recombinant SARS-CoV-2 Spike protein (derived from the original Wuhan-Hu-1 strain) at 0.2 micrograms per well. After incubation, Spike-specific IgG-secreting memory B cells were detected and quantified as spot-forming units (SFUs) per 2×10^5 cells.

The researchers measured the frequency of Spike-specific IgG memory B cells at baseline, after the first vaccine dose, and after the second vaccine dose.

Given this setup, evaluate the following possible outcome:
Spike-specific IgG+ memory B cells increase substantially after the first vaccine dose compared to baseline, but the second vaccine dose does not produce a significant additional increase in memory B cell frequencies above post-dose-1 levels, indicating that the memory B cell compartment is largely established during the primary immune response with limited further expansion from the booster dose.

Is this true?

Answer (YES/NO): NO